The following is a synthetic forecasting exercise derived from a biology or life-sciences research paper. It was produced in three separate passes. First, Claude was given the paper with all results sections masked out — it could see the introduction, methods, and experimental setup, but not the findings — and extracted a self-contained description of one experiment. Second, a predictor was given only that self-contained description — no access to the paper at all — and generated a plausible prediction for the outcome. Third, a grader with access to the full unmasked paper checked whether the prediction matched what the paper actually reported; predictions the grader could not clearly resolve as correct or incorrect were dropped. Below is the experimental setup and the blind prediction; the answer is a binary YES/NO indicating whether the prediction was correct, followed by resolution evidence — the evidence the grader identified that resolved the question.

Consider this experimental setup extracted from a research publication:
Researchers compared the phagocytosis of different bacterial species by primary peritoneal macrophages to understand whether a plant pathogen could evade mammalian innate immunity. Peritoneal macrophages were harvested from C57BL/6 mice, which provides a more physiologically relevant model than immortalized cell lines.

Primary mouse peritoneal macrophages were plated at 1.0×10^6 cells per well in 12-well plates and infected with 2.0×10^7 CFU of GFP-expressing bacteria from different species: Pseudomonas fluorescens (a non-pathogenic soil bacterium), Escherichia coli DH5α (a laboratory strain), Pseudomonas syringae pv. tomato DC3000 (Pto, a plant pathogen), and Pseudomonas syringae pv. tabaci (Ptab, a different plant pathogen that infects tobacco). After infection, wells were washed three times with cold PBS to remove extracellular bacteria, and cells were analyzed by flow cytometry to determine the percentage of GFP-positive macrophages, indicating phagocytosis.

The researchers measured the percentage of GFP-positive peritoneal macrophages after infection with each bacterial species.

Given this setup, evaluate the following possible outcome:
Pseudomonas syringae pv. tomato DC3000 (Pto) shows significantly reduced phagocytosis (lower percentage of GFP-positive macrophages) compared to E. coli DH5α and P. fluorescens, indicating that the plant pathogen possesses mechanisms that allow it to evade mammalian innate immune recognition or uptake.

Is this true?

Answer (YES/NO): NO